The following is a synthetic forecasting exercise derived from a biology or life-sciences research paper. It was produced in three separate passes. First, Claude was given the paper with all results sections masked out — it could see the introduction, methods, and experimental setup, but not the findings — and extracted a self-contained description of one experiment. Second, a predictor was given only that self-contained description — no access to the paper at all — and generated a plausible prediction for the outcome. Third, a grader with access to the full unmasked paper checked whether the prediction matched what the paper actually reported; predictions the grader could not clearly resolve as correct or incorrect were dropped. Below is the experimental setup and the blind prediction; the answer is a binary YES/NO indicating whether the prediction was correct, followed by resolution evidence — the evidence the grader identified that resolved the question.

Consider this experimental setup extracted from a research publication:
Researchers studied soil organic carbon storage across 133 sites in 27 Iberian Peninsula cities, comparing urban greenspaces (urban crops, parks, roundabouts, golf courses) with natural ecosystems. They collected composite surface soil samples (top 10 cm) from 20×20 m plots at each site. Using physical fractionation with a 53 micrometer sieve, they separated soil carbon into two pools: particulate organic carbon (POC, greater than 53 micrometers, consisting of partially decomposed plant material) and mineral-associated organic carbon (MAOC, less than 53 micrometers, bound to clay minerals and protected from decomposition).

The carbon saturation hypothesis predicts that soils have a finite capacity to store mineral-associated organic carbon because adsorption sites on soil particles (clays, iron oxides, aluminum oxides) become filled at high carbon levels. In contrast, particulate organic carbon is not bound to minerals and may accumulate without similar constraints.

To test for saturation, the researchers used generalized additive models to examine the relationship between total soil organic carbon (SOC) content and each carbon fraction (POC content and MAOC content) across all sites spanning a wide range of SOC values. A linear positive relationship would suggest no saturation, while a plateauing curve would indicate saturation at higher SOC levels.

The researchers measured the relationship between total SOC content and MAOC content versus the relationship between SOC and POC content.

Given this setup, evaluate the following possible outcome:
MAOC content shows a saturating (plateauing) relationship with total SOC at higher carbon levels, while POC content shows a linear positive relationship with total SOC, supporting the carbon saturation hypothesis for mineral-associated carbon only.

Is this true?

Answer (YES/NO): NO